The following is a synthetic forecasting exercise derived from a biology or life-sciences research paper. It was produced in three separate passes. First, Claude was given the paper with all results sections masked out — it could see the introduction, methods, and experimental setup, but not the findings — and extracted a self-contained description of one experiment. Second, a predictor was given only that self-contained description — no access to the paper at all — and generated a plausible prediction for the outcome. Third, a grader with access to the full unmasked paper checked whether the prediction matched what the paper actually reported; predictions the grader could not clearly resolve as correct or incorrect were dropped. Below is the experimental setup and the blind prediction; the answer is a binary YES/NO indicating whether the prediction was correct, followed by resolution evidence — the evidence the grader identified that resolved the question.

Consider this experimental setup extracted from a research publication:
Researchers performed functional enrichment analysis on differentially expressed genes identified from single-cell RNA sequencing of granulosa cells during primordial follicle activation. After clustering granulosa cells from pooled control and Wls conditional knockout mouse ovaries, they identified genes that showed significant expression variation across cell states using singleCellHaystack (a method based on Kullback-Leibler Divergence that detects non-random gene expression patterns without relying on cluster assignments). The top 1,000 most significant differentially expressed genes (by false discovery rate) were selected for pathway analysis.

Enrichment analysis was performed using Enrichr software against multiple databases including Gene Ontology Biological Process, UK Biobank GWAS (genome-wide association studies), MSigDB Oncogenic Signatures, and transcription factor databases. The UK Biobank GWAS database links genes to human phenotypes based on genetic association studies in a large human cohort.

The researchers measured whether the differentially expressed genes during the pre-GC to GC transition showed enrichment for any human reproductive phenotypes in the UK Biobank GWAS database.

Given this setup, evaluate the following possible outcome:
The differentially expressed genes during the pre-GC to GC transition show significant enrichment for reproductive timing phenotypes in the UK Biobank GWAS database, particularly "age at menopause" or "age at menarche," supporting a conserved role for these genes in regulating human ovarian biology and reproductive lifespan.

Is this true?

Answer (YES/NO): NO